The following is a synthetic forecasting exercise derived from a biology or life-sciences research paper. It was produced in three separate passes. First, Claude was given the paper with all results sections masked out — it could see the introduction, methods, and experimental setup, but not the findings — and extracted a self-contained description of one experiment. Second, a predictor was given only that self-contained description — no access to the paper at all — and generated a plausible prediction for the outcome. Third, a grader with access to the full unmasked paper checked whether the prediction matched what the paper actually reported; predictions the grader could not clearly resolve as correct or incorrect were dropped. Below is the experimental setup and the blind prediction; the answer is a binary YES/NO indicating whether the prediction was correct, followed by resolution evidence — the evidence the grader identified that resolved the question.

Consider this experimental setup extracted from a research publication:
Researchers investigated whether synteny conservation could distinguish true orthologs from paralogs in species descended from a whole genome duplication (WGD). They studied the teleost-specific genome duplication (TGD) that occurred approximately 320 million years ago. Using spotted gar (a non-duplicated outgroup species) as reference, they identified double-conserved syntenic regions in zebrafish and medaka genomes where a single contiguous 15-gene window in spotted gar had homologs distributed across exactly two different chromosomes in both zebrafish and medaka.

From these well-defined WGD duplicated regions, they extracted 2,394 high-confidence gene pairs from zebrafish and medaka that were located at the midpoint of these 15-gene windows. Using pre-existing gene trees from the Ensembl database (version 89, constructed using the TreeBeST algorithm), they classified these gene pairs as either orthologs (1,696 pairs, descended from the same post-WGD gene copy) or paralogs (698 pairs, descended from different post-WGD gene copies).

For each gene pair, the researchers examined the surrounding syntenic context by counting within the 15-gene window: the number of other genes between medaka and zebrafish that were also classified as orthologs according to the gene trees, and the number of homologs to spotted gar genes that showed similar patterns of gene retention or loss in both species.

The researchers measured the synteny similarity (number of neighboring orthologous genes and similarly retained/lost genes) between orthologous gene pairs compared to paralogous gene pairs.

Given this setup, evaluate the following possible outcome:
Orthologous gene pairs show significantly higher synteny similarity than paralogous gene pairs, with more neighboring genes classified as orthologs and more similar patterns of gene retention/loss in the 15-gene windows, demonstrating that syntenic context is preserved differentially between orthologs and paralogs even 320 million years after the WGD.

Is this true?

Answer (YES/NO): YES